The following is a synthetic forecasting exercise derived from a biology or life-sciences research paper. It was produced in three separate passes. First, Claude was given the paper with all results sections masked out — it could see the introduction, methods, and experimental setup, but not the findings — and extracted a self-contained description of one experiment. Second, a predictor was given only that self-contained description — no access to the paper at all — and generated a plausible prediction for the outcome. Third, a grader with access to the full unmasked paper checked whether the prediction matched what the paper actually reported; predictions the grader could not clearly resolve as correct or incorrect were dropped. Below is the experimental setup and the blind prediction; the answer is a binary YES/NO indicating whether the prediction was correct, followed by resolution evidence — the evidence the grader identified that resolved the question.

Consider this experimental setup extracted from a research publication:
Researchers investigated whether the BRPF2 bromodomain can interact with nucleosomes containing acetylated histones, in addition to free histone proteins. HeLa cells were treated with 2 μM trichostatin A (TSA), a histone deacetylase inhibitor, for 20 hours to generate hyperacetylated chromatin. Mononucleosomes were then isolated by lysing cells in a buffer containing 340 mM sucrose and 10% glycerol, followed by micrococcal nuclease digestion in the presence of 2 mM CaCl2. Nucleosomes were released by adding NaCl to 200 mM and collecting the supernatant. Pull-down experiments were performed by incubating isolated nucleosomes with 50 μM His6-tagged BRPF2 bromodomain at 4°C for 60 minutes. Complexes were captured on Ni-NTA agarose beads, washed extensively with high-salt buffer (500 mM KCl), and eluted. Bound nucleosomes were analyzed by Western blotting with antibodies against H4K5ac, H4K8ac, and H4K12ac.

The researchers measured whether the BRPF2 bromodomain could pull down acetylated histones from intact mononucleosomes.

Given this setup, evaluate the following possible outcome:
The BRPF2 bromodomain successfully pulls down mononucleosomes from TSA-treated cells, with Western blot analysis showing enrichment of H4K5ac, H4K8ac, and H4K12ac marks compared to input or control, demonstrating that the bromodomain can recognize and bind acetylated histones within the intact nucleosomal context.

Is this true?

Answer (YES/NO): NO